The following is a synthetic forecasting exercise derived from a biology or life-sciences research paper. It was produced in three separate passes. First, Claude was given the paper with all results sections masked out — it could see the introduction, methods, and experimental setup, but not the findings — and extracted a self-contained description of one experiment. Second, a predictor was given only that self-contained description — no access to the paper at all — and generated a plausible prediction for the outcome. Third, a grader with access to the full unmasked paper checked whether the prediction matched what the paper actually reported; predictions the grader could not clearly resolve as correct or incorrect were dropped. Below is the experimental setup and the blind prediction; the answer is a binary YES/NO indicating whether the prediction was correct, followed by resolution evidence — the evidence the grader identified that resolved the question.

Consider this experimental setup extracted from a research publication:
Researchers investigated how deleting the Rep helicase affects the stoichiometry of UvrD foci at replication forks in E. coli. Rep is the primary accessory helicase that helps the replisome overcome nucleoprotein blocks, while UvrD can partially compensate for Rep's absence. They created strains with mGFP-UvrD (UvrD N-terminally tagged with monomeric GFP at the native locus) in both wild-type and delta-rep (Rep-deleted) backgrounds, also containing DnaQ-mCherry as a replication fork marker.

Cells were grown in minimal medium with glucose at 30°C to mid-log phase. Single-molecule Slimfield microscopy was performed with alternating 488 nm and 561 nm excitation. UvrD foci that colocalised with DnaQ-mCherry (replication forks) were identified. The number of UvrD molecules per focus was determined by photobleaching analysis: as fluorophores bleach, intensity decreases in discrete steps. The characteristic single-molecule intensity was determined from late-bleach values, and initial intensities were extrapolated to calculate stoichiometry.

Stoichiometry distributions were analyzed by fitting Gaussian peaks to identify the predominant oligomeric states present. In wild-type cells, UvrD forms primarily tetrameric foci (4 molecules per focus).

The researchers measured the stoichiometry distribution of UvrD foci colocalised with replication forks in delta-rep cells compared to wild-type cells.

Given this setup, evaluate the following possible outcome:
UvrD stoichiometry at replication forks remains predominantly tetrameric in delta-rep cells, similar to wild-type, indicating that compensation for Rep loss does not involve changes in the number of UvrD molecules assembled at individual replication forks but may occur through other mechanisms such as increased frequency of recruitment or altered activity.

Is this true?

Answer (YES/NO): NO